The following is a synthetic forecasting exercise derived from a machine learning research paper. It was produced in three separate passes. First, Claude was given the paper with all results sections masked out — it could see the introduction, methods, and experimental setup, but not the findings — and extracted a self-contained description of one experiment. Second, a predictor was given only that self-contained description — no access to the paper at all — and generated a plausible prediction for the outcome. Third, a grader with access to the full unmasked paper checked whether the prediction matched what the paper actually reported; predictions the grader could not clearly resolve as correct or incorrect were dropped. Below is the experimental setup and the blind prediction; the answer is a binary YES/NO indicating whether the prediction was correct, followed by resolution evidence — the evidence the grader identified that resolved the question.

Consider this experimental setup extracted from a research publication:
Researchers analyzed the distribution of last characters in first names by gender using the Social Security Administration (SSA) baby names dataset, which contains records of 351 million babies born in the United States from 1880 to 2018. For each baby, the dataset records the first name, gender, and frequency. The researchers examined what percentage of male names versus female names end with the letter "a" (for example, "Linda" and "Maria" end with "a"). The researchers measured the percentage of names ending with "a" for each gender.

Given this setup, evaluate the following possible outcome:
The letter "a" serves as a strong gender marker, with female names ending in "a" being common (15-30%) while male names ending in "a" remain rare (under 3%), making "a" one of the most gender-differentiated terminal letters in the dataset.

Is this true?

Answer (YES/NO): NO